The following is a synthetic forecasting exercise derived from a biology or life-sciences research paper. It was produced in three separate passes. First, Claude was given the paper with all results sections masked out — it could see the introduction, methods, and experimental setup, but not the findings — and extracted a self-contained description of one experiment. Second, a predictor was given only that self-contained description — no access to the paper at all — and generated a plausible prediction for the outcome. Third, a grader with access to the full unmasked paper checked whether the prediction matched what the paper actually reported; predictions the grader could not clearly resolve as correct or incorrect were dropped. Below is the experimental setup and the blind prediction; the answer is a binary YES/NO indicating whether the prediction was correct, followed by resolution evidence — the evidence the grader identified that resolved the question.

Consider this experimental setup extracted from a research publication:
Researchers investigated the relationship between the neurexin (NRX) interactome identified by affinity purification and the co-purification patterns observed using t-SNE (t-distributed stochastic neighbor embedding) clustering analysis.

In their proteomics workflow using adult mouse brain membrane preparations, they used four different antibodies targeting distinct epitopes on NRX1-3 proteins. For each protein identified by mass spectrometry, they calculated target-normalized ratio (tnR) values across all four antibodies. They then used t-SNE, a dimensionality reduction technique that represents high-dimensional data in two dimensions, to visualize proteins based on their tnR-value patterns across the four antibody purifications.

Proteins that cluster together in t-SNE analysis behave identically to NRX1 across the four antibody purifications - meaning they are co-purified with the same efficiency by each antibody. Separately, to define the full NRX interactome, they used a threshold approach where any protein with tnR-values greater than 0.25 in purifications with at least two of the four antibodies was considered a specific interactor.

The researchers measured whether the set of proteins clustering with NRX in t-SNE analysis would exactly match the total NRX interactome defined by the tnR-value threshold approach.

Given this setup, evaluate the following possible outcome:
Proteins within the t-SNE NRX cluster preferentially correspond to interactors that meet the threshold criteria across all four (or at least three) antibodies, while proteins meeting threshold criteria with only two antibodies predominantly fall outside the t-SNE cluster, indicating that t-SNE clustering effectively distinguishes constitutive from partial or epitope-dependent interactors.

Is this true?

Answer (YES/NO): NO